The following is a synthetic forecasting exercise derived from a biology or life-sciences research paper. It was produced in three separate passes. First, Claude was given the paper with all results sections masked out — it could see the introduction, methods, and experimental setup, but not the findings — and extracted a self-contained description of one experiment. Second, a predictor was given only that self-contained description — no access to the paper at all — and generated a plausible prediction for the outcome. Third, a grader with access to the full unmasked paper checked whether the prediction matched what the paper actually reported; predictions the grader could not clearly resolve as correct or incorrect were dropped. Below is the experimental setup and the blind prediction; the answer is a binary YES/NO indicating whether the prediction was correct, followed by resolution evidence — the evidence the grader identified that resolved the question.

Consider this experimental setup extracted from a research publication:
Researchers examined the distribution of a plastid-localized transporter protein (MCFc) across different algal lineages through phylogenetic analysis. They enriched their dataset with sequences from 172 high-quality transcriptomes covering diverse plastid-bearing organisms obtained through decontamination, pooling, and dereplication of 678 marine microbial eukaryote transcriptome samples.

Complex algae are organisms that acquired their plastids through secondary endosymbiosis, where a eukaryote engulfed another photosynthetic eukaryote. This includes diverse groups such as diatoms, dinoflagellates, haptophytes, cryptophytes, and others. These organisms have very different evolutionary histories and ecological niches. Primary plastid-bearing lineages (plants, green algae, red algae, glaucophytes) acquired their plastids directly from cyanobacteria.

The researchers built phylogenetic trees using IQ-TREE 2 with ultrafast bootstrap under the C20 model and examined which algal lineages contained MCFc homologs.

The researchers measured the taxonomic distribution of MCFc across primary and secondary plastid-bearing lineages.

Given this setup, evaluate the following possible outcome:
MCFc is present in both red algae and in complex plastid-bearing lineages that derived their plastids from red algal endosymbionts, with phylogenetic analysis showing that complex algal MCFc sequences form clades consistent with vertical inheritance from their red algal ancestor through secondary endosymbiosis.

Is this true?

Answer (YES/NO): NO